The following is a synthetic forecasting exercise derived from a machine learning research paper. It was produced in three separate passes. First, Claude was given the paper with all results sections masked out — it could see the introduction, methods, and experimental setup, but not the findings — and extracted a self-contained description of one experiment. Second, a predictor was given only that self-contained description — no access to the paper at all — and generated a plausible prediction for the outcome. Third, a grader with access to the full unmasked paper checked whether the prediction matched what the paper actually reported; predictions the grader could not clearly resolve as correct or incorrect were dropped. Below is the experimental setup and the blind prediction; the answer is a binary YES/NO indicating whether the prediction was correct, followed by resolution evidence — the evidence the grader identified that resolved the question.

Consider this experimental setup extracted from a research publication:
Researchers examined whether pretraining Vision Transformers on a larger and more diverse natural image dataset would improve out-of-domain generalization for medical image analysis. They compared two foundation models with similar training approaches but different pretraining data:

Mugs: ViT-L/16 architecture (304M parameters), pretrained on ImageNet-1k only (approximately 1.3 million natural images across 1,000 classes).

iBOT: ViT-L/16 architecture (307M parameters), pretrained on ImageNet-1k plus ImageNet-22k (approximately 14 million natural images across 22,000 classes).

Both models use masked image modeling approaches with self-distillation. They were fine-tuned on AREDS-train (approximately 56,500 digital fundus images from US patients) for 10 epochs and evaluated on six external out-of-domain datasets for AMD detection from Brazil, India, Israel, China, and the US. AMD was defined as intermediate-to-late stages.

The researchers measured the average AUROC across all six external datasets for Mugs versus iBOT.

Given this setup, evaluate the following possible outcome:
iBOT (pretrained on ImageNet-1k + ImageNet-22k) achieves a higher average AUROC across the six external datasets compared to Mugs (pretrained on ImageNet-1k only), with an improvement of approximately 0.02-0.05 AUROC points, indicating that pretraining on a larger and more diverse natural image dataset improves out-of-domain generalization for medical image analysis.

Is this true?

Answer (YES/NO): YES